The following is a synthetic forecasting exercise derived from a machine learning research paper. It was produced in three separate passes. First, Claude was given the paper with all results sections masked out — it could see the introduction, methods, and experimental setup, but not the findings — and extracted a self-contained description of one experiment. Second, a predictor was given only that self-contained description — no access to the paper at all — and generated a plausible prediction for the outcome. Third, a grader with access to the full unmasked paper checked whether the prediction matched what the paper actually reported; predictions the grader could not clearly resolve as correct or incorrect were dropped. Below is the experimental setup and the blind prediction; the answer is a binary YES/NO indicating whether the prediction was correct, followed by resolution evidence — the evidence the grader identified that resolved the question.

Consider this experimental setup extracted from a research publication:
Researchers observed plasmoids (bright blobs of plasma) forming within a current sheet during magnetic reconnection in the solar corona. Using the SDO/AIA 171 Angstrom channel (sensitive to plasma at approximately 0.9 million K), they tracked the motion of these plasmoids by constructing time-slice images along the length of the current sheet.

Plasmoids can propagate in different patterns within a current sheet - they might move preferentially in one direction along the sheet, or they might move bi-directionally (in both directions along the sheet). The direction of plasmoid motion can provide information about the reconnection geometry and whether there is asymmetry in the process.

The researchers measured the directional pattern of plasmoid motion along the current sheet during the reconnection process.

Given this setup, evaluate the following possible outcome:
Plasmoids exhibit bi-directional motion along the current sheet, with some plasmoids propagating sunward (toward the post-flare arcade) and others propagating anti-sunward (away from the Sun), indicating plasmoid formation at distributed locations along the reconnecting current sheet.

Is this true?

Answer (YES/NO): NO